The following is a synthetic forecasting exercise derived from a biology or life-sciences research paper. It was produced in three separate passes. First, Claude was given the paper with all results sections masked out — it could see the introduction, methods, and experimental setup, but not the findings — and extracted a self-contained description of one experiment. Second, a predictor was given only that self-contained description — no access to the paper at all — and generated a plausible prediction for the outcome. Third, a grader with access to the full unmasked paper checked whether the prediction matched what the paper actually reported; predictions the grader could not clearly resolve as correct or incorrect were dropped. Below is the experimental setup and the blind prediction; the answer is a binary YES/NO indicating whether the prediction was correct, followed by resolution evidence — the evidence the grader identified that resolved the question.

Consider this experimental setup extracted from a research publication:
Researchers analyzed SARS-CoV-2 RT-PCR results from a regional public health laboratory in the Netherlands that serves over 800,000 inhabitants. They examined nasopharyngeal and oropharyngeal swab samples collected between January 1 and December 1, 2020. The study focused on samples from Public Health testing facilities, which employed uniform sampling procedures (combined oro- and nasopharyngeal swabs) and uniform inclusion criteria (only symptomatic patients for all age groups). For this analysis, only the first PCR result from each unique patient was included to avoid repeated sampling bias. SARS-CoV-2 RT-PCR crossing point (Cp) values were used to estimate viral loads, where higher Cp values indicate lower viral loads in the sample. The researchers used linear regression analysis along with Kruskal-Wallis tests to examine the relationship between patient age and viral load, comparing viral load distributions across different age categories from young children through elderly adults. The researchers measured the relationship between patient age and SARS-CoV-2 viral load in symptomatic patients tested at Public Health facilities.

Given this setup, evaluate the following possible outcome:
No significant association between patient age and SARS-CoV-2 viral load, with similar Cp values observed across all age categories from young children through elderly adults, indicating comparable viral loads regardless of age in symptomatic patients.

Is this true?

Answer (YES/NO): NO